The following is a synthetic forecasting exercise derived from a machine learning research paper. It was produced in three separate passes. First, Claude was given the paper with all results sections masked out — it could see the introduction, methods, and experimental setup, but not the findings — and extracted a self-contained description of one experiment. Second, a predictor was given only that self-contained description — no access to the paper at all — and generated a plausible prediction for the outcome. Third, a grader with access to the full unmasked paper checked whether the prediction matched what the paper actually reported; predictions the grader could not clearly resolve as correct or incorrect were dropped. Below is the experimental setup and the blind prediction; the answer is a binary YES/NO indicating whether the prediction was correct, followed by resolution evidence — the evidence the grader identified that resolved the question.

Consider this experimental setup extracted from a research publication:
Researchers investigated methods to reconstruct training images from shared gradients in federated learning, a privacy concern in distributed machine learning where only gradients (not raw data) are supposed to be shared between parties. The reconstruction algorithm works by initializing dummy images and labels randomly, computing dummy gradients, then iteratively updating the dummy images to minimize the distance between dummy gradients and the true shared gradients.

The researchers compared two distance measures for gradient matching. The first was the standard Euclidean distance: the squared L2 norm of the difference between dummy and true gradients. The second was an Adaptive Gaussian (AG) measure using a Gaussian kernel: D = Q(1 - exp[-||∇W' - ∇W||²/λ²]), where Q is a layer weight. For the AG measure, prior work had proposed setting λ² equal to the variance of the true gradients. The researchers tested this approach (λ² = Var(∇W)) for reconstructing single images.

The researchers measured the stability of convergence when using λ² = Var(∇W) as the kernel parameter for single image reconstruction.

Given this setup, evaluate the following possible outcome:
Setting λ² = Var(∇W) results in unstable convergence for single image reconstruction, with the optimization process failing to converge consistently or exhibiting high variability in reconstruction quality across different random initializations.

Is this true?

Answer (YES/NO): YES